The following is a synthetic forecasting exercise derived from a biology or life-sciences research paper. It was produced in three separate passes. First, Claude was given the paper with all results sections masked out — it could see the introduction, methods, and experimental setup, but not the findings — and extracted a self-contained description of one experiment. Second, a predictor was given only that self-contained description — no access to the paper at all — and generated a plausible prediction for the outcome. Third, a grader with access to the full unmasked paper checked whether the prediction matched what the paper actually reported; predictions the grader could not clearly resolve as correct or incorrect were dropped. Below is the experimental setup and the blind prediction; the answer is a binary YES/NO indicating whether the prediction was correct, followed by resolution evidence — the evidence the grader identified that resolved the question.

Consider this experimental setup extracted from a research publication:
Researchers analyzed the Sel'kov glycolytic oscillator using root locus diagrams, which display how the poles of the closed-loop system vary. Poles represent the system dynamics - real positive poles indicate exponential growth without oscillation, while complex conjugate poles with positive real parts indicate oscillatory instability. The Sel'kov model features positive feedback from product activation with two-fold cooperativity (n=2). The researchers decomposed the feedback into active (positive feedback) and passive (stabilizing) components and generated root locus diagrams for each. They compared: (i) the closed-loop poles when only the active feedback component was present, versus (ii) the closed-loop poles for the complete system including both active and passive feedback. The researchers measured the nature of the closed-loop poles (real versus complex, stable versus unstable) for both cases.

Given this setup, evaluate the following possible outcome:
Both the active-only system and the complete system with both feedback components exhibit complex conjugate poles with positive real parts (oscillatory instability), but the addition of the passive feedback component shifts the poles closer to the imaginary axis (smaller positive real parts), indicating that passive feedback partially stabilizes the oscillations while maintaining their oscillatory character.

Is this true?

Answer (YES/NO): NO